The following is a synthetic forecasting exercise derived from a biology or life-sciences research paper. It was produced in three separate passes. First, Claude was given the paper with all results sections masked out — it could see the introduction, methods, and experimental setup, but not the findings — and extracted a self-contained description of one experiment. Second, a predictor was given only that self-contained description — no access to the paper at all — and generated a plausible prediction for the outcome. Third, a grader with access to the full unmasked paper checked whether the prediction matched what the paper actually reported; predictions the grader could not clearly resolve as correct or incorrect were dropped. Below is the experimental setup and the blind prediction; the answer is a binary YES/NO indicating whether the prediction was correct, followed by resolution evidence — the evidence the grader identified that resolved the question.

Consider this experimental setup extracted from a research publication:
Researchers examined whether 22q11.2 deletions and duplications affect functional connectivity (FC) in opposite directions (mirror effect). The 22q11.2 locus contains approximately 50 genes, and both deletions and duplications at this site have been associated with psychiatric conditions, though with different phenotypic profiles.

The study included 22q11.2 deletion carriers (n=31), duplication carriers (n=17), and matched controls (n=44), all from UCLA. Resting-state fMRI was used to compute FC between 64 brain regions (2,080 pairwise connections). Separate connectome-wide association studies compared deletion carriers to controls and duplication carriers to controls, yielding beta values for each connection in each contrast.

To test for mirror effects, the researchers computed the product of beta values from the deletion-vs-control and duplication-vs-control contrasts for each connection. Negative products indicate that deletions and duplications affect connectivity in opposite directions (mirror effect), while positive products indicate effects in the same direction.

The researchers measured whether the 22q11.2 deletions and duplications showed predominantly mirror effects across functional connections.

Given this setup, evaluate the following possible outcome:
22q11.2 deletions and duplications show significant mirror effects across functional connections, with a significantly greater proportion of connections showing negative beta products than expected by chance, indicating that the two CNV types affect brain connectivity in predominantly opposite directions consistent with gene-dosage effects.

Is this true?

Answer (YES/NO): NO